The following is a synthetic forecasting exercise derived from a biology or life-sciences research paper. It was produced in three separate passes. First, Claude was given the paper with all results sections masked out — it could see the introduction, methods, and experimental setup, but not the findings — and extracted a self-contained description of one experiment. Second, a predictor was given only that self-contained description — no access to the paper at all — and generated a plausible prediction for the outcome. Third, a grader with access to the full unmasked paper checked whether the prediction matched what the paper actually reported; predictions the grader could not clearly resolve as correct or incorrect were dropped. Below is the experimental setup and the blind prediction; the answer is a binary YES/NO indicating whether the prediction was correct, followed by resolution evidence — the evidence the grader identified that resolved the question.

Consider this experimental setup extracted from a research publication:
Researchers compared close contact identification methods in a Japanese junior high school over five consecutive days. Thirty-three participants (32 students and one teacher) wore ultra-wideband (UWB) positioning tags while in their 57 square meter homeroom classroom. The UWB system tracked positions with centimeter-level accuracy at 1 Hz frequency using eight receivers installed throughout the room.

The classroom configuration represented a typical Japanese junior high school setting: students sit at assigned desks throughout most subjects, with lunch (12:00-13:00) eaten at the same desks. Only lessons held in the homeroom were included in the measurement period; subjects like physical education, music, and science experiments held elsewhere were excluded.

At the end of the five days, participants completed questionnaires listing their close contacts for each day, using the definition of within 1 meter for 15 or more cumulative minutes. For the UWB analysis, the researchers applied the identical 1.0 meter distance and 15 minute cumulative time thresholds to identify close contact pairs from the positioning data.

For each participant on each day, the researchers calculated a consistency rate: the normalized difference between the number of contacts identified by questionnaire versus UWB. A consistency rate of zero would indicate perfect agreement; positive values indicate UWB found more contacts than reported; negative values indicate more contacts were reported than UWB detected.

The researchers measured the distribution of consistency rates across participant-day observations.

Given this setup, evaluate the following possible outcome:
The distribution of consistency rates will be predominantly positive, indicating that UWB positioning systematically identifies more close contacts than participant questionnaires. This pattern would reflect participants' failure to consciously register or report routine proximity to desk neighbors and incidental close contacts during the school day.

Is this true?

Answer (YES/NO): NO